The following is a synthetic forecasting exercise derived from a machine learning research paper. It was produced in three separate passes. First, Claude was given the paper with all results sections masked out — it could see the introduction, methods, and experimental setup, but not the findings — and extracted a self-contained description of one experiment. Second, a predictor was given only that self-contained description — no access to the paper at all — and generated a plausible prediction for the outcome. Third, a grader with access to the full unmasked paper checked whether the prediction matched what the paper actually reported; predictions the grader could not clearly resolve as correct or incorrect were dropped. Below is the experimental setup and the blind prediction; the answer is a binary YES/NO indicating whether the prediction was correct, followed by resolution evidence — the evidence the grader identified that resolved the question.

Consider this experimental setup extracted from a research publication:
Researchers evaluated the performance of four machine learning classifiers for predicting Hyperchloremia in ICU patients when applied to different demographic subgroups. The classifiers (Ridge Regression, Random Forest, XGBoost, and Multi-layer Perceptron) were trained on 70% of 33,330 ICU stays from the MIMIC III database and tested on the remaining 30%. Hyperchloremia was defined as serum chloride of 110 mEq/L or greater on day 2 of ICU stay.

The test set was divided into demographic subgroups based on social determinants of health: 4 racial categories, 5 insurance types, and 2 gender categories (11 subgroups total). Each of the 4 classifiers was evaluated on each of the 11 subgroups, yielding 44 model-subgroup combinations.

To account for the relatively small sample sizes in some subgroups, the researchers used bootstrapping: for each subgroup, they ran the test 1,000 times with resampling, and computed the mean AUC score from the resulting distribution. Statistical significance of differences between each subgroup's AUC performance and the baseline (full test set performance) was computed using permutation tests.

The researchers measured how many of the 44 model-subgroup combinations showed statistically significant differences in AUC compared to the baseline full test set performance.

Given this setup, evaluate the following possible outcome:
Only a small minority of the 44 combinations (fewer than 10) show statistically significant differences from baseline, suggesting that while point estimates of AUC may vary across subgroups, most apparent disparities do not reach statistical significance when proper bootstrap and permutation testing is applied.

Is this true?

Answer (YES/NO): NO